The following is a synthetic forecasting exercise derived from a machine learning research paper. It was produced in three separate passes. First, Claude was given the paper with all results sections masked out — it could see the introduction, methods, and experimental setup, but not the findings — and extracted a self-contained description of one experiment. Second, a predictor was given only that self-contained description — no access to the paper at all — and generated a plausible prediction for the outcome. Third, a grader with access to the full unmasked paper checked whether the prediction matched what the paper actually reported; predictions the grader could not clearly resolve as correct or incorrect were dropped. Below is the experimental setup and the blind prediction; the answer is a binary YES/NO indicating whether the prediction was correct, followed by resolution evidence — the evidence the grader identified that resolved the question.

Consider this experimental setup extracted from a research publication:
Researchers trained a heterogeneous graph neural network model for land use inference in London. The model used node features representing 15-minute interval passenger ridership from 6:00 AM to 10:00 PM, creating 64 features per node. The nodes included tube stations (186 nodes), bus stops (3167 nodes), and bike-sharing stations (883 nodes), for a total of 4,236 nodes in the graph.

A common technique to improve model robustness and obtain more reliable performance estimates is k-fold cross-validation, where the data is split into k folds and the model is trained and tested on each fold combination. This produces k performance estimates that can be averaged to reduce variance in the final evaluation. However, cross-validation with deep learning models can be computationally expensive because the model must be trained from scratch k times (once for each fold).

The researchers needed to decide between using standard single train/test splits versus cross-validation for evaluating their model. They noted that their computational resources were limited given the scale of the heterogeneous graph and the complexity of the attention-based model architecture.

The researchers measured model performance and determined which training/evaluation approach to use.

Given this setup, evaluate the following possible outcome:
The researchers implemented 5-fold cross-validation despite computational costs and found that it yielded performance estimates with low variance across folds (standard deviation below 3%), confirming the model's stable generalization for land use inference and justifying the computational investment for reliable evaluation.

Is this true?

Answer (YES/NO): NO